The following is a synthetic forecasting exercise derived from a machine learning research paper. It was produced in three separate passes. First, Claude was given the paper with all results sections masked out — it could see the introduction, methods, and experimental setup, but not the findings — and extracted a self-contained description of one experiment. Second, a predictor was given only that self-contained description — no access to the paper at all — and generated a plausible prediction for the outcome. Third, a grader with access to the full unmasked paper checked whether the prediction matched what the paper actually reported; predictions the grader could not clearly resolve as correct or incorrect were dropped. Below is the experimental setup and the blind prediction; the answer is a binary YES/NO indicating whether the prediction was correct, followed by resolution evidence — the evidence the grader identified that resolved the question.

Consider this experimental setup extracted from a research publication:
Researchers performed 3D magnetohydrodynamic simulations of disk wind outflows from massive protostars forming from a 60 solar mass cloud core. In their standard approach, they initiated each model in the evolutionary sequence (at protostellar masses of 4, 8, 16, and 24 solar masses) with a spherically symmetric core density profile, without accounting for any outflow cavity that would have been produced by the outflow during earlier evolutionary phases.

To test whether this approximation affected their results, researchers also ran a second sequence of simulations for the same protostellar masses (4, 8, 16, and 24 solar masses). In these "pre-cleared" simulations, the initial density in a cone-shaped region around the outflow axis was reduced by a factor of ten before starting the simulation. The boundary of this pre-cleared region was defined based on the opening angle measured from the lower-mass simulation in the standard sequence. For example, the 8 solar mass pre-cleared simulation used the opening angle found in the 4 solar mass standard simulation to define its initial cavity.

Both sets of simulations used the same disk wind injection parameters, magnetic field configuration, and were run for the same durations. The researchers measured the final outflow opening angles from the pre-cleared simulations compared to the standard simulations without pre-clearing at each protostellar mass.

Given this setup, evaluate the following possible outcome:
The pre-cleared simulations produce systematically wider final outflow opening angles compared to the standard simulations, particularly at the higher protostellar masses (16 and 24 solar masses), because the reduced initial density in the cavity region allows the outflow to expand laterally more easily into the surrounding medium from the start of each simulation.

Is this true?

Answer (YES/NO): NO